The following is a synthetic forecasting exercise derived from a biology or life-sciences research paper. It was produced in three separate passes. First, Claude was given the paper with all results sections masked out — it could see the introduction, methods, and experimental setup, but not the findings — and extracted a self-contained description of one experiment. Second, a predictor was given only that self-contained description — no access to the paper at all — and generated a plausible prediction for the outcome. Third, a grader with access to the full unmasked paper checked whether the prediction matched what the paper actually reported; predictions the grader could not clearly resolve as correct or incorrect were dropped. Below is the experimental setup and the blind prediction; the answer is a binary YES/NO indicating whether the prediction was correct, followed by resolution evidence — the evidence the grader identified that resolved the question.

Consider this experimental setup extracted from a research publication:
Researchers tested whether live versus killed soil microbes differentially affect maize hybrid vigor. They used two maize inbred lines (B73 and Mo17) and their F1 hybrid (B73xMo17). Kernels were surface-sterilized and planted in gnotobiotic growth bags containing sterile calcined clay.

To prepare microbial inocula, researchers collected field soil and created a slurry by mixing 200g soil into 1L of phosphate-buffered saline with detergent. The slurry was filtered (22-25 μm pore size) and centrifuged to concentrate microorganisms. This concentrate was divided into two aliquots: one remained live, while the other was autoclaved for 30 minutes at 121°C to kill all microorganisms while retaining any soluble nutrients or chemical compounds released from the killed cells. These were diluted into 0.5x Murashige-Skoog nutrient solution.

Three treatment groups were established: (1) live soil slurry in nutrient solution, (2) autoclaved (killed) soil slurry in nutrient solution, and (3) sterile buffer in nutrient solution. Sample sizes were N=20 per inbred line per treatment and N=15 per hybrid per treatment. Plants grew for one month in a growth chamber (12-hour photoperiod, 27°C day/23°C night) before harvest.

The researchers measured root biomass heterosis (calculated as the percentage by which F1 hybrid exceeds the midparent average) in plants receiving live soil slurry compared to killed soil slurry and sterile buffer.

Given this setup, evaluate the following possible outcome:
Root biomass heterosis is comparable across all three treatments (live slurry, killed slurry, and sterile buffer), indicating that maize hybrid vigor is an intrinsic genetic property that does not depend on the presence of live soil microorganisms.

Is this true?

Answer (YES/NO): NO